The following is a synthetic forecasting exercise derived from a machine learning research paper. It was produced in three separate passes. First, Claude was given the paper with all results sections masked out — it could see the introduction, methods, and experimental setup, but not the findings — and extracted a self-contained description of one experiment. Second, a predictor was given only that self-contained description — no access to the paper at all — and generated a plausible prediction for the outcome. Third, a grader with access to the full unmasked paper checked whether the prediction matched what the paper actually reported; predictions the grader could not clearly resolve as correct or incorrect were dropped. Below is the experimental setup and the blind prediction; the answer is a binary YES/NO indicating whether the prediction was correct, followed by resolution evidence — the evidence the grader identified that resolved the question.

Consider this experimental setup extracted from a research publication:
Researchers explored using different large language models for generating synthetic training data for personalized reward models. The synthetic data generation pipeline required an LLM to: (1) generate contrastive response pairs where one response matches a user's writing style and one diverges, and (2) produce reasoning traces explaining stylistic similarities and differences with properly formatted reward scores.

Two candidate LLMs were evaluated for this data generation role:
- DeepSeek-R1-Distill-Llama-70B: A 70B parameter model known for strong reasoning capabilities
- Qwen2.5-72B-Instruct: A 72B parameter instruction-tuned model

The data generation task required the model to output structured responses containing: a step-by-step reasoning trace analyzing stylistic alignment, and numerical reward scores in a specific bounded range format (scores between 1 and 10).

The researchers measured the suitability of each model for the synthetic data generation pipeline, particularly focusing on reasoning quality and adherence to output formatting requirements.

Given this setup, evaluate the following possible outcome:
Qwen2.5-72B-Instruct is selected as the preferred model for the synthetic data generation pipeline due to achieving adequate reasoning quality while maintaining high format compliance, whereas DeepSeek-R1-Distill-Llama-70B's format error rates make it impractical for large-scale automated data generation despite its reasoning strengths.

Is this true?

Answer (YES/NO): YES